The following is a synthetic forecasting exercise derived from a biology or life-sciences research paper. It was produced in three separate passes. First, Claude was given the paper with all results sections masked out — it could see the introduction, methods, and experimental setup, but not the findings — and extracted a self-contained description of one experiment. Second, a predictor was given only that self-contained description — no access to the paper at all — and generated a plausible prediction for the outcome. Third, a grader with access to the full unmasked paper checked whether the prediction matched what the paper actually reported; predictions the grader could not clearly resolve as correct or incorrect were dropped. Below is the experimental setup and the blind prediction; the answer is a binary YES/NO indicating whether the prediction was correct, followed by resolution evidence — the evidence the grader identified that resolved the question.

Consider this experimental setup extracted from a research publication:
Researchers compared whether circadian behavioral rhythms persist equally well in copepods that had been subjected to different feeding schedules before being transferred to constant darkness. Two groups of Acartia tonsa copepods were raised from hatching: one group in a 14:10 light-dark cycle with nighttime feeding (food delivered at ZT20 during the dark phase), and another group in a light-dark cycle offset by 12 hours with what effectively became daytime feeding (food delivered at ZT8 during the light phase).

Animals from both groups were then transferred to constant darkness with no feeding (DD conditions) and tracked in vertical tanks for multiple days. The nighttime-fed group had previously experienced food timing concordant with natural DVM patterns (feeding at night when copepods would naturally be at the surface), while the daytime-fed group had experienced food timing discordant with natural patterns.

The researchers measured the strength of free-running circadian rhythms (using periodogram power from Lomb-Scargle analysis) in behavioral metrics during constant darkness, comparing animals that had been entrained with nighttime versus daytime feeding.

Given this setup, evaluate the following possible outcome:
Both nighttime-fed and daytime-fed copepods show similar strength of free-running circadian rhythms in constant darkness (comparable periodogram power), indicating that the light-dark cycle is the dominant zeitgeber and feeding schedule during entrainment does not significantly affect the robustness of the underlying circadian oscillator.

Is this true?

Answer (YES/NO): NO